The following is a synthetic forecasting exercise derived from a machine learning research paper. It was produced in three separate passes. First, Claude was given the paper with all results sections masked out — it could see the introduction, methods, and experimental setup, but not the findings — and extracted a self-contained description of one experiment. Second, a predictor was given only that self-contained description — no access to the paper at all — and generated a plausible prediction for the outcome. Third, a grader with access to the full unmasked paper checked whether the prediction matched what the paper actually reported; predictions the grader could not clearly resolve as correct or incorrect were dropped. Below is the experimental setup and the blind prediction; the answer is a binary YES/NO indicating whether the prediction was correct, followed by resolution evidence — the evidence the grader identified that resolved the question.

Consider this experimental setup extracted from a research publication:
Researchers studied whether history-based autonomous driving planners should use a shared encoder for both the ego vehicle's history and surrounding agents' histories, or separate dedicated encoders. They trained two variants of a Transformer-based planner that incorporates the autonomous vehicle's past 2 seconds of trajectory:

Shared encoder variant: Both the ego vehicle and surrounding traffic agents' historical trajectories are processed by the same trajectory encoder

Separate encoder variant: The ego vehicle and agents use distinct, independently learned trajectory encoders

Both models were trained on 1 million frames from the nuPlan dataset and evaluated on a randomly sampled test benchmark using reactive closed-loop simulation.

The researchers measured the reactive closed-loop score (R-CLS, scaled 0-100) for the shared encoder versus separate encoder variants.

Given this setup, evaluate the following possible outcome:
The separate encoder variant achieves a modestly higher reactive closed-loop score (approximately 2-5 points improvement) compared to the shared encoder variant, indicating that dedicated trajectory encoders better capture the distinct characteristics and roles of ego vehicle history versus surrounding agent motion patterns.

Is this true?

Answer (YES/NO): YES